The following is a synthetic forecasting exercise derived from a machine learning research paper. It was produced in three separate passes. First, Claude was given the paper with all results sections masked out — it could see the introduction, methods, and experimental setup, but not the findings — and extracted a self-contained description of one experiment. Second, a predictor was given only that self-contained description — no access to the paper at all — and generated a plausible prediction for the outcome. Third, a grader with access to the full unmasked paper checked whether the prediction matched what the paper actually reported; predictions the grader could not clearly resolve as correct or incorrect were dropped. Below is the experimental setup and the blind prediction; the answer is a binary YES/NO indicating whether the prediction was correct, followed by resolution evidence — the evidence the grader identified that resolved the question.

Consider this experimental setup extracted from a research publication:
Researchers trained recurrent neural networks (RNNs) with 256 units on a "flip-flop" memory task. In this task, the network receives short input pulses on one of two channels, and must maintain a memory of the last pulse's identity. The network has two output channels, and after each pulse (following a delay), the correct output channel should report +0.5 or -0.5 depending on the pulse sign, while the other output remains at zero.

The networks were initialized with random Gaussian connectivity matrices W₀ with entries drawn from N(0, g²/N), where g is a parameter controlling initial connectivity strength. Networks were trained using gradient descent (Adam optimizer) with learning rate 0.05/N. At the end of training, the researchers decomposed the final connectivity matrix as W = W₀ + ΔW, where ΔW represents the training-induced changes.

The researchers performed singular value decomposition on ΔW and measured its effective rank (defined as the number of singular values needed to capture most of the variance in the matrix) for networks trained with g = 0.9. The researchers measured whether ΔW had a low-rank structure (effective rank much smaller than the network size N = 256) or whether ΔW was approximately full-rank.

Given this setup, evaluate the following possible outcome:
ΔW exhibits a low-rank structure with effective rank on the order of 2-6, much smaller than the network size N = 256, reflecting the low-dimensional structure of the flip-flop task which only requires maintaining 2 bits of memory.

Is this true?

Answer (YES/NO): NO